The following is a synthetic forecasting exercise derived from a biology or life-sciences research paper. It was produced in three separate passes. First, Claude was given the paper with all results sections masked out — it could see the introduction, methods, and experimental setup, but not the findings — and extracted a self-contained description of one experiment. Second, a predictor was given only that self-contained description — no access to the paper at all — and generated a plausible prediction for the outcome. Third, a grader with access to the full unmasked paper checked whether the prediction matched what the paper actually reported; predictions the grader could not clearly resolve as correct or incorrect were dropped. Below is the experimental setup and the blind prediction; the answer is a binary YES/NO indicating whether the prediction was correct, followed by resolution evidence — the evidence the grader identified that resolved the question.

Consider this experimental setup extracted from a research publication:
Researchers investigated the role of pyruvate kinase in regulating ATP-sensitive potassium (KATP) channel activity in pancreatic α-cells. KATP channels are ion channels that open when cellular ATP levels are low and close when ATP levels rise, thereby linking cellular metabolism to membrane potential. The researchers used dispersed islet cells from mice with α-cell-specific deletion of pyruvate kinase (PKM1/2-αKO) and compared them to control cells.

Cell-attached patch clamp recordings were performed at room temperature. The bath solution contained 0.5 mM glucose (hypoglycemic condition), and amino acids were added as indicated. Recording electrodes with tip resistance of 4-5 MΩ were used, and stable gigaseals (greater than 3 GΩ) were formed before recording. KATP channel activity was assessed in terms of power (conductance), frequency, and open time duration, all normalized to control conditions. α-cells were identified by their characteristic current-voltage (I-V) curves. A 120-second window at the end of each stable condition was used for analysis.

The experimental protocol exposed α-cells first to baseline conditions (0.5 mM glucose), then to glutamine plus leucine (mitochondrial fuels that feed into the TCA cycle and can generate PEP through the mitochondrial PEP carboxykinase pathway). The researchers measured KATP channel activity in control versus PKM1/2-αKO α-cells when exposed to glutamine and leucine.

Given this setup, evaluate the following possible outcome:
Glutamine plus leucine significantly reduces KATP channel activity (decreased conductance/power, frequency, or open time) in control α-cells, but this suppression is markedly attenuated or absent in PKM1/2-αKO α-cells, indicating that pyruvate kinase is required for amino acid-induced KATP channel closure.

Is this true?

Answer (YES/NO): NO